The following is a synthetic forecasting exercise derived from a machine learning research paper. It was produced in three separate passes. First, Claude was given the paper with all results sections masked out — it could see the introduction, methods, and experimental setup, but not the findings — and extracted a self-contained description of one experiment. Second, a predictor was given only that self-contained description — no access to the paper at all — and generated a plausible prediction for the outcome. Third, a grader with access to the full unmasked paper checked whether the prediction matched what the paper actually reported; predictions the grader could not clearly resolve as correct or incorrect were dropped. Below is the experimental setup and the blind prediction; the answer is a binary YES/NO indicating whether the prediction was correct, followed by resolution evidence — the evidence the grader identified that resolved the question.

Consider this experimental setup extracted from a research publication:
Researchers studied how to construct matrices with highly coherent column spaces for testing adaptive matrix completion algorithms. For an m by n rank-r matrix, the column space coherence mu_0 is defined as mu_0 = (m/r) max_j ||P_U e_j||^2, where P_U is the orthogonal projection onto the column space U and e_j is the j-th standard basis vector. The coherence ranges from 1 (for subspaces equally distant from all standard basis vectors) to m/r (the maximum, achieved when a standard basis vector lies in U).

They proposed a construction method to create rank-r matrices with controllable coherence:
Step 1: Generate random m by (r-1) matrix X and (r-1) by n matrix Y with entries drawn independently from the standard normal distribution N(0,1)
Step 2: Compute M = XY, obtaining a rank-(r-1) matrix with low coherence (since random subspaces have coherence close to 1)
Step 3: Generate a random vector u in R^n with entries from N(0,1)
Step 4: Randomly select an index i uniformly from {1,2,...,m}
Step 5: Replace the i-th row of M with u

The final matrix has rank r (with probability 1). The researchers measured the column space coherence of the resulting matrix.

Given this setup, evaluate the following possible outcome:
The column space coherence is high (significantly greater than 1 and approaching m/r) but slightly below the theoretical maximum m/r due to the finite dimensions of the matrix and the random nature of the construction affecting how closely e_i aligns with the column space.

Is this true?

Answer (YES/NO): NO